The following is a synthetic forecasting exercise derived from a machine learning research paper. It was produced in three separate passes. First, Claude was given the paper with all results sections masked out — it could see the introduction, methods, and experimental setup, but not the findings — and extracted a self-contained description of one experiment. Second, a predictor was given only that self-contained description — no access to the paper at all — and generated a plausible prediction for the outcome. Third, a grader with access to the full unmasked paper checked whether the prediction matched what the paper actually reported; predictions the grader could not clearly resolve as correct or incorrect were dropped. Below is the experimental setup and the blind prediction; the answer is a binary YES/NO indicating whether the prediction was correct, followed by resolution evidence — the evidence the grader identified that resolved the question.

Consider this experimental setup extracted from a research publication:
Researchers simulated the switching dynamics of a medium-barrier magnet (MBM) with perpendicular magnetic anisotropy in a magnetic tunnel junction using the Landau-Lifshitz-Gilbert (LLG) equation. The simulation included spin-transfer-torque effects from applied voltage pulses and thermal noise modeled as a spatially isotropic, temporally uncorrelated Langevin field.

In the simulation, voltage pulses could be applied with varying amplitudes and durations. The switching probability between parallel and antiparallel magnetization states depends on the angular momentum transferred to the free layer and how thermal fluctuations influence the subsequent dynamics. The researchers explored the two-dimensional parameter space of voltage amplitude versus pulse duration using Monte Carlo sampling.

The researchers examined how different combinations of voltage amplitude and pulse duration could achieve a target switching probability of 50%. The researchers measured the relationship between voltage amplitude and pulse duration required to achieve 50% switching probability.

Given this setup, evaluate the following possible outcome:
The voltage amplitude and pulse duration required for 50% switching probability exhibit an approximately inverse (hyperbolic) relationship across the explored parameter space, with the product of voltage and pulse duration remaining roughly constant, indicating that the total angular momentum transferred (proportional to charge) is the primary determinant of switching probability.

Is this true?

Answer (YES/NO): NO